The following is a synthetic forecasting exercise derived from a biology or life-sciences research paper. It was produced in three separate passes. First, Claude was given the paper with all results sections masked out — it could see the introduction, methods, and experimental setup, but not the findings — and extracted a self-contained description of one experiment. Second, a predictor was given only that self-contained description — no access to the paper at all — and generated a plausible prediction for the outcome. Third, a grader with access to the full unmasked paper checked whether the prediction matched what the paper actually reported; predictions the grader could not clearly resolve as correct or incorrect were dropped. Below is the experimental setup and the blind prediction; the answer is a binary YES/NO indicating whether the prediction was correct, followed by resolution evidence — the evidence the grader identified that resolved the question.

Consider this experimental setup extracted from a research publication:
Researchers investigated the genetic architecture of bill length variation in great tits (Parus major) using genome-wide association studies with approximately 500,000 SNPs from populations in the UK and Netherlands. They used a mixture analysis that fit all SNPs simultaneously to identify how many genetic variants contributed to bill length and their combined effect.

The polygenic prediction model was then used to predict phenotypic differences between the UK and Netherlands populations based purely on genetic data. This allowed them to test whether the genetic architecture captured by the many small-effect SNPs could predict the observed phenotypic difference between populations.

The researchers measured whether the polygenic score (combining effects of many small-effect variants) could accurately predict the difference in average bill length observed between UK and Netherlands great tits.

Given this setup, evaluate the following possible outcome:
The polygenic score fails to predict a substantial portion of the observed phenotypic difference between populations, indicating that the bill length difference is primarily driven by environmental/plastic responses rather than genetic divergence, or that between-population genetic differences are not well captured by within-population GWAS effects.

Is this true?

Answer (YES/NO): NO